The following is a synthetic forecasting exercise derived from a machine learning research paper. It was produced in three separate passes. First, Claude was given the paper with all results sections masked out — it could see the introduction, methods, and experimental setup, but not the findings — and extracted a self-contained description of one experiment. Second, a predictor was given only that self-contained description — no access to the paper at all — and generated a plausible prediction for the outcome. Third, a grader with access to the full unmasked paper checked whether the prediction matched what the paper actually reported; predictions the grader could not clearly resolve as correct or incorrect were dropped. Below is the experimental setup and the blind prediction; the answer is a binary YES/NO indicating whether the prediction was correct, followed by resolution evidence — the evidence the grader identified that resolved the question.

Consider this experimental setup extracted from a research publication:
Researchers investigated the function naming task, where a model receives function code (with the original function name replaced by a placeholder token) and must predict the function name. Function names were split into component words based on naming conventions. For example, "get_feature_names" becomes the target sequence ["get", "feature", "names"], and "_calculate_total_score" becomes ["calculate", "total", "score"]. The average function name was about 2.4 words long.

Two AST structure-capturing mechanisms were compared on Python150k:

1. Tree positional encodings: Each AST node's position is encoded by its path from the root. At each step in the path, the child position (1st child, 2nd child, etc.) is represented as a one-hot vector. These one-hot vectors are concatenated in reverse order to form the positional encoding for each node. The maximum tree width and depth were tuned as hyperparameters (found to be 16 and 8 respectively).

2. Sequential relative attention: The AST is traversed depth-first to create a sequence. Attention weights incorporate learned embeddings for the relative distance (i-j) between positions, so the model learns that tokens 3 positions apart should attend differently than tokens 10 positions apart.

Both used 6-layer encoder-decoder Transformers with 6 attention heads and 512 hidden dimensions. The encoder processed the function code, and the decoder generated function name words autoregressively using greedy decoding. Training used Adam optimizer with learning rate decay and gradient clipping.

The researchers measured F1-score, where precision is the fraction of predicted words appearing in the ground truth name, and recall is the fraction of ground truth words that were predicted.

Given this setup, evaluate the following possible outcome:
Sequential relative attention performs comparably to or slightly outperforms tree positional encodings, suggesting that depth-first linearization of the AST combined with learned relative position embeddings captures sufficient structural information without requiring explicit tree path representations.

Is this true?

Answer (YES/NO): YES